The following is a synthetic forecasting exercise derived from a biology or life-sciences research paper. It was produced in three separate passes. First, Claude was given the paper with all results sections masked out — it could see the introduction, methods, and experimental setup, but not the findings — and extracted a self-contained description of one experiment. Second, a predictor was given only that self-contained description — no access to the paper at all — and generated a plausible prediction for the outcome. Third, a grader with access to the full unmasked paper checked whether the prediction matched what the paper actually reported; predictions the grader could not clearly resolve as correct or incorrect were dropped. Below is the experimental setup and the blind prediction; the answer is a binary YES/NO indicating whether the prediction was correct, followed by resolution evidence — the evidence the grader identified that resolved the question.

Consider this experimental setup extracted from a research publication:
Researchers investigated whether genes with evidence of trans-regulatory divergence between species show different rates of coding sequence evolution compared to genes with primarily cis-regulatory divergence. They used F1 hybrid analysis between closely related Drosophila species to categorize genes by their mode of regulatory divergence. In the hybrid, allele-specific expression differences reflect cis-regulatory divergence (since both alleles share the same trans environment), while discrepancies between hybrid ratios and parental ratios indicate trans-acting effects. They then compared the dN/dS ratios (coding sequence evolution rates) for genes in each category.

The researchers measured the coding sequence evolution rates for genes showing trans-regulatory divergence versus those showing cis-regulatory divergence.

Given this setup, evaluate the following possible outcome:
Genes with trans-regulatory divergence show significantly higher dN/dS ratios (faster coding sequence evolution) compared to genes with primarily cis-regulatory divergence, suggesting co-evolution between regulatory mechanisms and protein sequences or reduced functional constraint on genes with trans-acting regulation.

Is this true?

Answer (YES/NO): NO